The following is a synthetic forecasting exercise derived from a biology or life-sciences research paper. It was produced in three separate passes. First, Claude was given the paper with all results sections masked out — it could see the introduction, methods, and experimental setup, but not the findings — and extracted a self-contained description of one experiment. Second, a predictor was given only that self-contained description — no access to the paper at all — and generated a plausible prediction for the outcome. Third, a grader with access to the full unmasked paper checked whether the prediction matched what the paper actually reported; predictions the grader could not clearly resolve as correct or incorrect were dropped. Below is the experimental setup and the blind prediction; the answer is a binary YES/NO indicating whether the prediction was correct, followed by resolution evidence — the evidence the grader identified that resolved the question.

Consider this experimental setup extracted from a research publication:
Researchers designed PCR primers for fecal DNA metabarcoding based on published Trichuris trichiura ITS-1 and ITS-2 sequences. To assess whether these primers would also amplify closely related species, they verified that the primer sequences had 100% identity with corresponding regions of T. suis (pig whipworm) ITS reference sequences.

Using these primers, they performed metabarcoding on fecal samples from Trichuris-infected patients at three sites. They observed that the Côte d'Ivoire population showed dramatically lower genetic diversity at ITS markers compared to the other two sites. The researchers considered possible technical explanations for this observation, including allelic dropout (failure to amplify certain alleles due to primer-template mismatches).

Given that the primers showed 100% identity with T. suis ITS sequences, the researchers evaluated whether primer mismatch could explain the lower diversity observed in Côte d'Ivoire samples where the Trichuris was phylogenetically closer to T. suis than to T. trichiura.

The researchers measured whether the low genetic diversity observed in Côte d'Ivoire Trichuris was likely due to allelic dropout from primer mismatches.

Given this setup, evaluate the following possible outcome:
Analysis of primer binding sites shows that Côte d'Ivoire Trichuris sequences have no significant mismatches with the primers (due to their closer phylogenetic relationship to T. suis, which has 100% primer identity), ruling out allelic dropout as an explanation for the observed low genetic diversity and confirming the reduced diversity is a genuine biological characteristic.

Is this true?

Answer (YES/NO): YES